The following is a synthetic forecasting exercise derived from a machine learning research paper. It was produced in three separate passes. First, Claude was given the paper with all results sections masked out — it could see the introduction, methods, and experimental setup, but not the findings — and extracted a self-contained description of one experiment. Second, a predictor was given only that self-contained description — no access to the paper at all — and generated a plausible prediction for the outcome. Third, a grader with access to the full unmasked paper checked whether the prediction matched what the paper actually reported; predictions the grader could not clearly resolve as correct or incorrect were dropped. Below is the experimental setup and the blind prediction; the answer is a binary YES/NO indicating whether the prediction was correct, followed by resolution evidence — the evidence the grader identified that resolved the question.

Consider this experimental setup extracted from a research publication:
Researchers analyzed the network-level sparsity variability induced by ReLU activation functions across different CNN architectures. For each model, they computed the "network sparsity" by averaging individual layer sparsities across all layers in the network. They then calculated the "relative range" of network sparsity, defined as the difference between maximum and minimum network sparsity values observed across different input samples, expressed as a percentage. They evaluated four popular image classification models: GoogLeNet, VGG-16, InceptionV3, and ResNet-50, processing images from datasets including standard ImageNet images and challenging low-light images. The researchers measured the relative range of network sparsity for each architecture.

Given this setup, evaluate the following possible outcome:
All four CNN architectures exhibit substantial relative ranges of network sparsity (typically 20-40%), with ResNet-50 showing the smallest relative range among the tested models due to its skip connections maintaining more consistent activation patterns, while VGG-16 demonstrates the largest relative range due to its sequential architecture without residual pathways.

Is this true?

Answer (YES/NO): NO